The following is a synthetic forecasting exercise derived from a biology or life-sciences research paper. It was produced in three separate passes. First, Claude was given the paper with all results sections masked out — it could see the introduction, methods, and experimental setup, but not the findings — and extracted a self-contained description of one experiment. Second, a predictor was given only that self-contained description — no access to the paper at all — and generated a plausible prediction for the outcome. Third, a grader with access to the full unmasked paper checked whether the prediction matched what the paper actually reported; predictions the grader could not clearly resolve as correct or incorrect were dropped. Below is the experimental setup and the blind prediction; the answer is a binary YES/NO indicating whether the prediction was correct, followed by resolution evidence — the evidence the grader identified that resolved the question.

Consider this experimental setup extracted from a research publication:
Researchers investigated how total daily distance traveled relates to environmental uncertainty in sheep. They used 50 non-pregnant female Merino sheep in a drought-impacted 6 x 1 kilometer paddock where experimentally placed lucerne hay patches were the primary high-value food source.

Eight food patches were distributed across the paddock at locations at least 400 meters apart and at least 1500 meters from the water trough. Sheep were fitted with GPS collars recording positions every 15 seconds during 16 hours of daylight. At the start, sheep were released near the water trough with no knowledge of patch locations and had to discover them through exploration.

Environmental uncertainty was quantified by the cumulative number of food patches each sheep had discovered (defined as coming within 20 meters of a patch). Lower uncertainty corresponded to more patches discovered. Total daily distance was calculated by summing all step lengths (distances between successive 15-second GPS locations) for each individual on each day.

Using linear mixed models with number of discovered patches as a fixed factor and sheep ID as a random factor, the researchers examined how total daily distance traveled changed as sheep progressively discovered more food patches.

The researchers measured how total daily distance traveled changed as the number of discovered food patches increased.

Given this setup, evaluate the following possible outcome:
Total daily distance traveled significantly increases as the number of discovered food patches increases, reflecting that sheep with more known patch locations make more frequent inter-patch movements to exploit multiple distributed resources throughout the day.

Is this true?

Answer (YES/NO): YES